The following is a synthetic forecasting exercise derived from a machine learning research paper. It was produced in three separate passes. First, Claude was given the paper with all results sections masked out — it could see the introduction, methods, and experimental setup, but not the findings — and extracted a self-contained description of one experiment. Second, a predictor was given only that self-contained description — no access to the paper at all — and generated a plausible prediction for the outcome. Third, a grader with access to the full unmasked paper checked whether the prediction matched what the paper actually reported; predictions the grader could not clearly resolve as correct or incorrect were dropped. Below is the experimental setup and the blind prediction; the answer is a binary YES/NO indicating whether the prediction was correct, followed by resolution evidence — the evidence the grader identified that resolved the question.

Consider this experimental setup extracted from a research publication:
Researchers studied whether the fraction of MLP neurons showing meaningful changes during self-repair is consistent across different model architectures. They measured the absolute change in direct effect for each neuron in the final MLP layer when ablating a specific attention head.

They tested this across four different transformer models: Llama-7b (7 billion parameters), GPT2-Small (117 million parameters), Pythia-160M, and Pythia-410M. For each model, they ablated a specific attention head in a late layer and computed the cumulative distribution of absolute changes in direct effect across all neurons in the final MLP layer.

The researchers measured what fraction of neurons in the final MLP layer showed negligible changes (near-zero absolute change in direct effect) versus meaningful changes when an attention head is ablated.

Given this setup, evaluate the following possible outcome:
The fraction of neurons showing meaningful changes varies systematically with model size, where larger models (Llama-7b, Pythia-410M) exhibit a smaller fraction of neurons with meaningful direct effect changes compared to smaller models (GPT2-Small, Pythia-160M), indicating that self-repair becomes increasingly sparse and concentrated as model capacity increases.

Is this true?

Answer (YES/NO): NO